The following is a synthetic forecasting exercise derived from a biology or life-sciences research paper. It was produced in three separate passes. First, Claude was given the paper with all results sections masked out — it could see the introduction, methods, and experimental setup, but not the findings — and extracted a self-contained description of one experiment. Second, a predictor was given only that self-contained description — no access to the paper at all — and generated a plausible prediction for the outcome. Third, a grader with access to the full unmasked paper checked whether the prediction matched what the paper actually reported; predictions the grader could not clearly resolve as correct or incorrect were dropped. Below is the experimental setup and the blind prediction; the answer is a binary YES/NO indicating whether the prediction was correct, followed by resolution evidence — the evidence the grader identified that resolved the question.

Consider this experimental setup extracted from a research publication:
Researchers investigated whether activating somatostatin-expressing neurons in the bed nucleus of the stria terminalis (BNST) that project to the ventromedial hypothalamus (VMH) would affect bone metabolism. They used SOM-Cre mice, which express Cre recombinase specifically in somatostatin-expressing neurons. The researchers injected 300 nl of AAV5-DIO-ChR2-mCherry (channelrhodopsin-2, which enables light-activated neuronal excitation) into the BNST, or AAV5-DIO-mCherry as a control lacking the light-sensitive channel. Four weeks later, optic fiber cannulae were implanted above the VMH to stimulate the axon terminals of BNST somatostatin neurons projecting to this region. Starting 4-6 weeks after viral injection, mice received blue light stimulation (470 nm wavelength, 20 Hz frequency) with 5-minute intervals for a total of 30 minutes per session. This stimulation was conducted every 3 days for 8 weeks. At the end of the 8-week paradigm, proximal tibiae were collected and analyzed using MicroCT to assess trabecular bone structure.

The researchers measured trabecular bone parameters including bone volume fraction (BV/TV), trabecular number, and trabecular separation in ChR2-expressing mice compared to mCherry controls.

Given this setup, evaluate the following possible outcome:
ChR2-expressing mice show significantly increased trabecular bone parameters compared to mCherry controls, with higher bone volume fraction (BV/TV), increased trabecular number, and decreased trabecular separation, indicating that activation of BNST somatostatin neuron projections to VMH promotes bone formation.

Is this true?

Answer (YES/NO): NO